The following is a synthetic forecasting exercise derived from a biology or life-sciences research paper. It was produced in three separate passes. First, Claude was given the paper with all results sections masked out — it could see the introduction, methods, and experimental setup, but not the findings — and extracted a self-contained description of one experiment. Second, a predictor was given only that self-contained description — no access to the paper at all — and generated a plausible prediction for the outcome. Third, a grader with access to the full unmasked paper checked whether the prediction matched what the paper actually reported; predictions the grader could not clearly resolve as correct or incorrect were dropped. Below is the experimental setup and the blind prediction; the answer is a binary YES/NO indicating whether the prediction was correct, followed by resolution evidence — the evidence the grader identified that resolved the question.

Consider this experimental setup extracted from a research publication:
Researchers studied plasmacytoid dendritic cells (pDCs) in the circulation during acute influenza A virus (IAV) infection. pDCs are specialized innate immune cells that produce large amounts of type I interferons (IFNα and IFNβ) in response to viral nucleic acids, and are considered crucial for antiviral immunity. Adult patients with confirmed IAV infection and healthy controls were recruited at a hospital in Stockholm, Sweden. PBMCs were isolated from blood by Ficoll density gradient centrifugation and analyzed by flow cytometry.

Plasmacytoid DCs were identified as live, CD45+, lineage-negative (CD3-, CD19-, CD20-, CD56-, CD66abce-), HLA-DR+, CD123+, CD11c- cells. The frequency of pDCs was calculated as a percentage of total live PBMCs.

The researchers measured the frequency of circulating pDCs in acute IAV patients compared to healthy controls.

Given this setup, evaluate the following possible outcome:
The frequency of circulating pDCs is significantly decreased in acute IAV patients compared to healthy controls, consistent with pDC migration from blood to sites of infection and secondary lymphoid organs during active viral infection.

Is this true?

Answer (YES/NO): YES